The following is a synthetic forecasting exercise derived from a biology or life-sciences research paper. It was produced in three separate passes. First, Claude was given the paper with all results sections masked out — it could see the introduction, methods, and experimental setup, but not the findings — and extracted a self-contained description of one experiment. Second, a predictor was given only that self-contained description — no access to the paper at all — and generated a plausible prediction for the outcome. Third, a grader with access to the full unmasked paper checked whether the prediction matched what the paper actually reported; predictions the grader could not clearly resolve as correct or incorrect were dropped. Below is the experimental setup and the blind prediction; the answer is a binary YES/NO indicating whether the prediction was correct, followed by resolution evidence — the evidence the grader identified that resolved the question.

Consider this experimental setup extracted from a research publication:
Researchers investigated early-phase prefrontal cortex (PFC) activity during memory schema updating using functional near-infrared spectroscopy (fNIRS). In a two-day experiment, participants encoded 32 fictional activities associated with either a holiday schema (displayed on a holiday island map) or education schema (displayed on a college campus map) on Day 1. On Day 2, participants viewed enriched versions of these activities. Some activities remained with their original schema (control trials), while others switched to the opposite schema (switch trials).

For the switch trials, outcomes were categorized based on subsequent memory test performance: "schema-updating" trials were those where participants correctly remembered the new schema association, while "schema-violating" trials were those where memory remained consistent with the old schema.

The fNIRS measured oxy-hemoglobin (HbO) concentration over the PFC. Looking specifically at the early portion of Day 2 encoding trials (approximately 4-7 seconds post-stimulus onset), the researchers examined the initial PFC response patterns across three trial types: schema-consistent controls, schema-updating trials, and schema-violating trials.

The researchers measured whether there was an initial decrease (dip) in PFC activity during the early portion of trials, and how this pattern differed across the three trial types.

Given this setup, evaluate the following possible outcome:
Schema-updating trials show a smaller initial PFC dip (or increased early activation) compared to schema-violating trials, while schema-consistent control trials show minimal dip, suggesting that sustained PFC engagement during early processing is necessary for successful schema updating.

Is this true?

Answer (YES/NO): NO